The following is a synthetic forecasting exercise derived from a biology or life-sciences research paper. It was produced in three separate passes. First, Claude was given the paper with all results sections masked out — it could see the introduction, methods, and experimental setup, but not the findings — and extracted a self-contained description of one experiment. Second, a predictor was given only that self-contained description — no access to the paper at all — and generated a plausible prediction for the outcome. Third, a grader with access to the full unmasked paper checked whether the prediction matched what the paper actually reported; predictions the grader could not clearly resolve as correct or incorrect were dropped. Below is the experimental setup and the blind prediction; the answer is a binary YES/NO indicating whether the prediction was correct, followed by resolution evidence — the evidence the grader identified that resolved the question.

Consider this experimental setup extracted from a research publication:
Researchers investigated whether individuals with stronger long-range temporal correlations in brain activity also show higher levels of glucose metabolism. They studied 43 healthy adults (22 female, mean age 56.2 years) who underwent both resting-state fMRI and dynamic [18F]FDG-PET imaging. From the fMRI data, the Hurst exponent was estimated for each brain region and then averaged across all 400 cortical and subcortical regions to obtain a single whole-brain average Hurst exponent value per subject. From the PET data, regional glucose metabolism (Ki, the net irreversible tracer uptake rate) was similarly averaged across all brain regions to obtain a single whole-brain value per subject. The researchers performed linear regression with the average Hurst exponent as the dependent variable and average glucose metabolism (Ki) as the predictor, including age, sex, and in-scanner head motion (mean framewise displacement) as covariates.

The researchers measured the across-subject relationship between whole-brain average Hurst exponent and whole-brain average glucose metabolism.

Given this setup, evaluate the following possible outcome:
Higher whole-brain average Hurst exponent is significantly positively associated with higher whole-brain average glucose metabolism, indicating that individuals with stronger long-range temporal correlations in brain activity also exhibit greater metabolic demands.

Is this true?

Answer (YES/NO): YES